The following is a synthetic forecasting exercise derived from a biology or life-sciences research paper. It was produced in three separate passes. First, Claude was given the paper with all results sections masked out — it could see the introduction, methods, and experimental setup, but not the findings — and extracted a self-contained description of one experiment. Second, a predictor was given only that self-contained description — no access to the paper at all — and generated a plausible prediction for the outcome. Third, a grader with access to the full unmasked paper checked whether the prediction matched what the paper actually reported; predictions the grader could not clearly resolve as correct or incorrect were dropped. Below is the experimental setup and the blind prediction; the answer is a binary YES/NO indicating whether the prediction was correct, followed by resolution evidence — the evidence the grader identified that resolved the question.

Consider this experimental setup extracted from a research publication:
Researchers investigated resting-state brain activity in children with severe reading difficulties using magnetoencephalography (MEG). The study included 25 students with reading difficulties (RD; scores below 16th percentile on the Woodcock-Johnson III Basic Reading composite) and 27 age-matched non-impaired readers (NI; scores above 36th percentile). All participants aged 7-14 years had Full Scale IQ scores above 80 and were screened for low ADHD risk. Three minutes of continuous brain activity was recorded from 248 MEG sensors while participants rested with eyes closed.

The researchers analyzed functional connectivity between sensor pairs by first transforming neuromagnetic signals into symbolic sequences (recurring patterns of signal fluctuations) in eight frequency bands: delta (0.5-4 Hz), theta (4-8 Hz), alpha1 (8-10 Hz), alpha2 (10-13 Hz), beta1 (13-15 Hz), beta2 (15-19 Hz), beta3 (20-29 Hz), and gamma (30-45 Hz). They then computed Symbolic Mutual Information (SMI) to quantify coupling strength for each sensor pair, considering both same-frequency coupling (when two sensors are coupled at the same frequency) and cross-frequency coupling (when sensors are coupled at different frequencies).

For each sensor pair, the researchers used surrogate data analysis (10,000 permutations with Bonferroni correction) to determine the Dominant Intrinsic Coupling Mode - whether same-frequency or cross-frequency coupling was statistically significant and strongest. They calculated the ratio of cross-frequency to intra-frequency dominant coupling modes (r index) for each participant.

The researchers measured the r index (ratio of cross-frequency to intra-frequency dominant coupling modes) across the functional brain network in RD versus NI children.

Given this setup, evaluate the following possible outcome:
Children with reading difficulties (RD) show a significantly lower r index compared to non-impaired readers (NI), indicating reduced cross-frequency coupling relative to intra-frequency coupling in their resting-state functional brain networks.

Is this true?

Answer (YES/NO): YES